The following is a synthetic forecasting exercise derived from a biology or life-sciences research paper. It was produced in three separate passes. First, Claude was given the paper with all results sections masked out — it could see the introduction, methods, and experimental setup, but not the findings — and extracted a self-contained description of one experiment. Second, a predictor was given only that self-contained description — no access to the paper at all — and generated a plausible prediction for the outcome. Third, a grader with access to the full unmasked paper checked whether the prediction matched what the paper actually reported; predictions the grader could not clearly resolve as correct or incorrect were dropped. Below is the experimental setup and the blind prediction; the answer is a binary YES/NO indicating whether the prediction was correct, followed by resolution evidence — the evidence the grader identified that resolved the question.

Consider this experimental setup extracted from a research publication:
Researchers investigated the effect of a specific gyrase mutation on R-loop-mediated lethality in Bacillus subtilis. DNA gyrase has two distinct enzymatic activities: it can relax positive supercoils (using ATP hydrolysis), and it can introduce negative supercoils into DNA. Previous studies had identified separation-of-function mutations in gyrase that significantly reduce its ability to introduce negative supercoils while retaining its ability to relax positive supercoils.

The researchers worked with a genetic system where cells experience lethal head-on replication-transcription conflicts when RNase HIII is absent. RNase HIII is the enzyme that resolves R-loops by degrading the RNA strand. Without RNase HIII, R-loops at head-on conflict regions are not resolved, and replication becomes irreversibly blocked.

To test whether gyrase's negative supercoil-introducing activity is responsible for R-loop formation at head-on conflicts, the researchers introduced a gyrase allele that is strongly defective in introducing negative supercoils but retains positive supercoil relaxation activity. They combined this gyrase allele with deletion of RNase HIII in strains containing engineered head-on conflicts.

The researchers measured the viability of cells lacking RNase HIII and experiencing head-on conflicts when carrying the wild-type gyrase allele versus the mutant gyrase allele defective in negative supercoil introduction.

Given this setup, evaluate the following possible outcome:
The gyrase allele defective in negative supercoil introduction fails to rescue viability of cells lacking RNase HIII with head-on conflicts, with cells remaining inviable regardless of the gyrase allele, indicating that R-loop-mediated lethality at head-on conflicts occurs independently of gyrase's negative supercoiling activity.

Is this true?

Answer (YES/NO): NO